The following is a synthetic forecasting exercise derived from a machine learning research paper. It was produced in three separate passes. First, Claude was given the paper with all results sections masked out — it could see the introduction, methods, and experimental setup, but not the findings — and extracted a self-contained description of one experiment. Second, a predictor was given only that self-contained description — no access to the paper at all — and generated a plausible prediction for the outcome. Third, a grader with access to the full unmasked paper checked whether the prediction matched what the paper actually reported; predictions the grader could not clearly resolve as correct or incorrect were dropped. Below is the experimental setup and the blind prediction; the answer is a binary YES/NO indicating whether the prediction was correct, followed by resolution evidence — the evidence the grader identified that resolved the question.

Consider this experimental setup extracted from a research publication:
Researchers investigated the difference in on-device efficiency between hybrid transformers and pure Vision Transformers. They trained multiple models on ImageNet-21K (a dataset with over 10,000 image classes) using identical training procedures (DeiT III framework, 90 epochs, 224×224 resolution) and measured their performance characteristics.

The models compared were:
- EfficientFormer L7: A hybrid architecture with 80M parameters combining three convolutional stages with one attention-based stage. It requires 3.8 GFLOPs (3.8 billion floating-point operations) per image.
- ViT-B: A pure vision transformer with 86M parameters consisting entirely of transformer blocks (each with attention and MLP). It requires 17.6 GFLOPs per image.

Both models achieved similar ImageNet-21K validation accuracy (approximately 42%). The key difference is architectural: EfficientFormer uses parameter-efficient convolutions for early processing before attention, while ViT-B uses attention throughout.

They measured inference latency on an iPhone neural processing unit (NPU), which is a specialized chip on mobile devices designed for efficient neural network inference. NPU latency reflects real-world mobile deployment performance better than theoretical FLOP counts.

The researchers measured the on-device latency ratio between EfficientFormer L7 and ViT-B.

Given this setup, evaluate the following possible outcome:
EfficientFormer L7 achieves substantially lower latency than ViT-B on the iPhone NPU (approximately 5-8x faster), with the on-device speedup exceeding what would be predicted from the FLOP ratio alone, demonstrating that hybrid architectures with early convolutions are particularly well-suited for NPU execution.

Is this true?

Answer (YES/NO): NO